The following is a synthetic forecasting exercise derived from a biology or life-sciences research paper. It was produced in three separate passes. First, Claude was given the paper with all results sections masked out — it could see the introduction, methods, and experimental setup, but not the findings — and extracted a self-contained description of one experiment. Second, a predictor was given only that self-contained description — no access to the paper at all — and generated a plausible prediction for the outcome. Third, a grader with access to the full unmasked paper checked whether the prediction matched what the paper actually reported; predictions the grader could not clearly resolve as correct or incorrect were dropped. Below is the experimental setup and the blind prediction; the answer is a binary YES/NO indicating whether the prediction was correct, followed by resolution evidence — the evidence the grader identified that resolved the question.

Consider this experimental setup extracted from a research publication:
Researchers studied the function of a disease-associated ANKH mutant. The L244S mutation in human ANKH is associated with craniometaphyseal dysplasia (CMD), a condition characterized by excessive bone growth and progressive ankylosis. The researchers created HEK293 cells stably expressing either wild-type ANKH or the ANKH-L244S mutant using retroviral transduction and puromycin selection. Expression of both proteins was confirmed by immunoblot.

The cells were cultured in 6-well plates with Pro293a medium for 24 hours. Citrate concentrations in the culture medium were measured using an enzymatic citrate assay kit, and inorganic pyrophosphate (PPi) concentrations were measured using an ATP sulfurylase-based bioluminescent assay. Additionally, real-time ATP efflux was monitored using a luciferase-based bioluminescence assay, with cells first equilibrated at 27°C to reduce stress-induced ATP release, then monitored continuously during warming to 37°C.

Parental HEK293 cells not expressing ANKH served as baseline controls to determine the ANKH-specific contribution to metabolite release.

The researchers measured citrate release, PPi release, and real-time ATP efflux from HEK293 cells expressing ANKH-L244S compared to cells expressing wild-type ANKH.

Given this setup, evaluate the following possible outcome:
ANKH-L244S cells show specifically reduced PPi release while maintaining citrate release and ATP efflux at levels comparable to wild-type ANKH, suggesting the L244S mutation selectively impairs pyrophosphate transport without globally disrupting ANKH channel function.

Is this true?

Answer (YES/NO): NO